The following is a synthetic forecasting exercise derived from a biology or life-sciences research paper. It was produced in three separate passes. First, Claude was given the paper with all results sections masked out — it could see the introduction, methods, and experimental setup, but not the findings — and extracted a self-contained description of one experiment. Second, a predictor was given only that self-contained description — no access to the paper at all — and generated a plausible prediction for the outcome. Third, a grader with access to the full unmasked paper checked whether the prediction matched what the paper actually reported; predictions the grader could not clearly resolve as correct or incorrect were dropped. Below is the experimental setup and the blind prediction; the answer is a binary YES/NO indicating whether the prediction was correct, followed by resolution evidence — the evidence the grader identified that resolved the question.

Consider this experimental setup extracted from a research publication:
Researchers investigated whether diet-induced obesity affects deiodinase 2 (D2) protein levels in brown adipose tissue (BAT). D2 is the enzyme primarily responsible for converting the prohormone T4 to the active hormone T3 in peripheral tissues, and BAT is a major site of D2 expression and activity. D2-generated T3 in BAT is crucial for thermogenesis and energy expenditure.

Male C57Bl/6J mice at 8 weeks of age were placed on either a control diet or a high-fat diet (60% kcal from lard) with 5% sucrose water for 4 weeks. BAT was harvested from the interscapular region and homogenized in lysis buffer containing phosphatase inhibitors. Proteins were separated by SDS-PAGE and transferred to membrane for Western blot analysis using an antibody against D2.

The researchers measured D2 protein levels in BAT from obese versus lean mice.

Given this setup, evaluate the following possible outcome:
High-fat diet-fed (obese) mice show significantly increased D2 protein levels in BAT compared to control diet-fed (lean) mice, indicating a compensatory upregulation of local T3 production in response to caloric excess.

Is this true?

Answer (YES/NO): NO